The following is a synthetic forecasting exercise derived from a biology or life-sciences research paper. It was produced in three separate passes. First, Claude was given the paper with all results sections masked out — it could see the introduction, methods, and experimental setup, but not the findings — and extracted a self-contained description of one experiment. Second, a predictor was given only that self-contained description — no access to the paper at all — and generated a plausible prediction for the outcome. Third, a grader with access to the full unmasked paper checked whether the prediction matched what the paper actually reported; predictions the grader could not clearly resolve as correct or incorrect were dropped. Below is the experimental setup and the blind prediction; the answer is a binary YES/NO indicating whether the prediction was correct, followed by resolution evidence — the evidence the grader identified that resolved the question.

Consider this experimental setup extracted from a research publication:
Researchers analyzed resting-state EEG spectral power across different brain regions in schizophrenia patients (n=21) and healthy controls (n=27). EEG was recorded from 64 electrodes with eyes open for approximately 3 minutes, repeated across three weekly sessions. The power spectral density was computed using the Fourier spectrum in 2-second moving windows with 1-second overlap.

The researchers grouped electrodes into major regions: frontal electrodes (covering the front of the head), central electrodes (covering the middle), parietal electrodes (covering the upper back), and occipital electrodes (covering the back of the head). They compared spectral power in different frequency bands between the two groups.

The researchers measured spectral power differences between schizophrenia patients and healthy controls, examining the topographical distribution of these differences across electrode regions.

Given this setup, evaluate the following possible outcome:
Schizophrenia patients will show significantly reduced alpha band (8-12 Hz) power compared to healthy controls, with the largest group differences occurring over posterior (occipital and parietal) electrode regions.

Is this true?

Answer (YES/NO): NO